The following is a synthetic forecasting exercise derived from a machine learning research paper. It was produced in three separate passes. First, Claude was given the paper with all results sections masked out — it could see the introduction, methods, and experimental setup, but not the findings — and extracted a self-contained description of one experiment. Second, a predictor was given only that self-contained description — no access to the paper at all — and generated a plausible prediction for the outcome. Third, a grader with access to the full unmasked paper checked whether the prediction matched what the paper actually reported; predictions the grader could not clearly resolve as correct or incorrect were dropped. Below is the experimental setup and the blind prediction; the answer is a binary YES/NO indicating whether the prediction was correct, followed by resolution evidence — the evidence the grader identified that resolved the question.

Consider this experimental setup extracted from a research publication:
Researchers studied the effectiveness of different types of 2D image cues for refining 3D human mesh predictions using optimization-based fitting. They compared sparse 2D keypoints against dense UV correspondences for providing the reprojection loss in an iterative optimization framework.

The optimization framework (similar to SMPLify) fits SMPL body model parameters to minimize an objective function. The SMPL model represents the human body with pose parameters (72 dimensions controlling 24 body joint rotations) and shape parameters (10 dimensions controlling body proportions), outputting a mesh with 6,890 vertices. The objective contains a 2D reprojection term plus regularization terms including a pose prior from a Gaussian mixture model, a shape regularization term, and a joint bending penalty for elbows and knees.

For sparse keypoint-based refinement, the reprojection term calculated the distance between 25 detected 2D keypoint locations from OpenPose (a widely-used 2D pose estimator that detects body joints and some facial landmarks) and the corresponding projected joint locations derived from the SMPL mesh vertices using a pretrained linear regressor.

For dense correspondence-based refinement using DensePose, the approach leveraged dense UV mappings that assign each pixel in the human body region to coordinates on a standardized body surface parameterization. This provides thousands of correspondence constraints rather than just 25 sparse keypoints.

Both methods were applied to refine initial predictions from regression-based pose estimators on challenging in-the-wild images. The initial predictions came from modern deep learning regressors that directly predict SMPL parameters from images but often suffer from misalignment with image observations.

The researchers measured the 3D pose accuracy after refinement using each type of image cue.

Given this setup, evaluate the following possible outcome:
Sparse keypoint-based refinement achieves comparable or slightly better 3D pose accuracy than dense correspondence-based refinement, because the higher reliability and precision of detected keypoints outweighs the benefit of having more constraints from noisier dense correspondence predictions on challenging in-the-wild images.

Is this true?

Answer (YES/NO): NO